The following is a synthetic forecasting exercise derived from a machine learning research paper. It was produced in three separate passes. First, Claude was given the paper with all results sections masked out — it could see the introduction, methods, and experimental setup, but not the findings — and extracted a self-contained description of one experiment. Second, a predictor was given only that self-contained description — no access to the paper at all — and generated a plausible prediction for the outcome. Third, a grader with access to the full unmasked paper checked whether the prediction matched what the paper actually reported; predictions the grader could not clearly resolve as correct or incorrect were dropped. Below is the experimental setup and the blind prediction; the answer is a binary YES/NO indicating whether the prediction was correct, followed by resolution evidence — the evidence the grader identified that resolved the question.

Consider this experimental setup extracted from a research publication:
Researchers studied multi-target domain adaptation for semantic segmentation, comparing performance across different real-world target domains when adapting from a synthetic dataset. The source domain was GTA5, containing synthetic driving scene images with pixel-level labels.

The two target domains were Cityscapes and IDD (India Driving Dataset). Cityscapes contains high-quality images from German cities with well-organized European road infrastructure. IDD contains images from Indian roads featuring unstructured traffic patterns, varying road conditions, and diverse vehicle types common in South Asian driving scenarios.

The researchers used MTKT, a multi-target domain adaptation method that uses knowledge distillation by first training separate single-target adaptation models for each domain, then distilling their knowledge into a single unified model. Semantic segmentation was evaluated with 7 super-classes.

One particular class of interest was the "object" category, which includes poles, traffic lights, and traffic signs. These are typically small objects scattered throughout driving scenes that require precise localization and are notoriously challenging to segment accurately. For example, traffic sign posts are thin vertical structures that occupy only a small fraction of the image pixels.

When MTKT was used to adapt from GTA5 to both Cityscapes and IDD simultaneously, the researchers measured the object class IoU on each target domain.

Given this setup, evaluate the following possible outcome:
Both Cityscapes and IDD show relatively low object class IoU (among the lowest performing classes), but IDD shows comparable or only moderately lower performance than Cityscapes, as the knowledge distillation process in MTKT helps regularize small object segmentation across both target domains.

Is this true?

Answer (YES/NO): NO